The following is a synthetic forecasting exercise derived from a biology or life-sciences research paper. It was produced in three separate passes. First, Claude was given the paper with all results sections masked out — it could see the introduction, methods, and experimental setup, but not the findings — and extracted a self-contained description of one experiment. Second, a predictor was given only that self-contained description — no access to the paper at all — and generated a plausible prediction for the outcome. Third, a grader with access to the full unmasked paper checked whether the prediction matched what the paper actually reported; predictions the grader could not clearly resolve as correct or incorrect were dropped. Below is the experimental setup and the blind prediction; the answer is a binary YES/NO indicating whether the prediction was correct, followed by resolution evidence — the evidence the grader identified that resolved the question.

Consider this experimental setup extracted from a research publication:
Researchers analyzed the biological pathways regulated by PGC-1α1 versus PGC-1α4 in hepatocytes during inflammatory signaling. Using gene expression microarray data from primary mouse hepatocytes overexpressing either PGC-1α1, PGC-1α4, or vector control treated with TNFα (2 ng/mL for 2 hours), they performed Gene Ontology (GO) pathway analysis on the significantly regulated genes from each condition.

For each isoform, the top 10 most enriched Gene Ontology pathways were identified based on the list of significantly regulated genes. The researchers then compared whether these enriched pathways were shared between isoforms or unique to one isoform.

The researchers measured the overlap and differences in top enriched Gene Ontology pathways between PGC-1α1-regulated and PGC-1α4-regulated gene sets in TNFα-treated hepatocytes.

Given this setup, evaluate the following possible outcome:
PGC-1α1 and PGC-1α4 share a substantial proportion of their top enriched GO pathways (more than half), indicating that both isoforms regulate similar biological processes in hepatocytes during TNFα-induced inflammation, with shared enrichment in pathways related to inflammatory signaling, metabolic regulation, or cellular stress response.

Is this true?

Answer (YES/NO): NO